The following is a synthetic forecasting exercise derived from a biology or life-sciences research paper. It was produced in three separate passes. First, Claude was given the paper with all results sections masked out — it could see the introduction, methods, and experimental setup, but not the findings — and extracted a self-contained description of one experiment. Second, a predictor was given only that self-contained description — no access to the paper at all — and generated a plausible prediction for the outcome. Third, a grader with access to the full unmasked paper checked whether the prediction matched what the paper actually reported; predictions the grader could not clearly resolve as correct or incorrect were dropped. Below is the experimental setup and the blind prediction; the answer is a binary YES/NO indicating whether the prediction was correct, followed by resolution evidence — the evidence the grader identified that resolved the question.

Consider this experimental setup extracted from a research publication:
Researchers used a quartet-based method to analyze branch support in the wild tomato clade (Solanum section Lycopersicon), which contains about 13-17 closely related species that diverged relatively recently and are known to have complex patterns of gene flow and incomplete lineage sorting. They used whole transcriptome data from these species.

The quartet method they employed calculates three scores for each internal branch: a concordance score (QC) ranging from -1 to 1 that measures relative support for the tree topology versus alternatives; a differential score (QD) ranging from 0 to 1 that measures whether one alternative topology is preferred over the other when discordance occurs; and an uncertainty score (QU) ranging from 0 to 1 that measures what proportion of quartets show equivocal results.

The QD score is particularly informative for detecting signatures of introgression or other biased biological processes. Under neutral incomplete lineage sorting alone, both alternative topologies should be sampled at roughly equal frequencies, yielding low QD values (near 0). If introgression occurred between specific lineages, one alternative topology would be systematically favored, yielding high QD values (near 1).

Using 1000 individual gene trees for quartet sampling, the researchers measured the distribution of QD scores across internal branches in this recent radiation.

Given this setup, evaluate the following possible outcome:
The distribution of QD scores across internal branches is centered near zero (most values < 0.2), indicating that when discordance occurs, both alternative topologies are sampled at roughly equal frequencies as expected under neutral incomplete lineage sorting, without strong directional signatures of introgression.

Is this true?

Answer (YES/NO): NO